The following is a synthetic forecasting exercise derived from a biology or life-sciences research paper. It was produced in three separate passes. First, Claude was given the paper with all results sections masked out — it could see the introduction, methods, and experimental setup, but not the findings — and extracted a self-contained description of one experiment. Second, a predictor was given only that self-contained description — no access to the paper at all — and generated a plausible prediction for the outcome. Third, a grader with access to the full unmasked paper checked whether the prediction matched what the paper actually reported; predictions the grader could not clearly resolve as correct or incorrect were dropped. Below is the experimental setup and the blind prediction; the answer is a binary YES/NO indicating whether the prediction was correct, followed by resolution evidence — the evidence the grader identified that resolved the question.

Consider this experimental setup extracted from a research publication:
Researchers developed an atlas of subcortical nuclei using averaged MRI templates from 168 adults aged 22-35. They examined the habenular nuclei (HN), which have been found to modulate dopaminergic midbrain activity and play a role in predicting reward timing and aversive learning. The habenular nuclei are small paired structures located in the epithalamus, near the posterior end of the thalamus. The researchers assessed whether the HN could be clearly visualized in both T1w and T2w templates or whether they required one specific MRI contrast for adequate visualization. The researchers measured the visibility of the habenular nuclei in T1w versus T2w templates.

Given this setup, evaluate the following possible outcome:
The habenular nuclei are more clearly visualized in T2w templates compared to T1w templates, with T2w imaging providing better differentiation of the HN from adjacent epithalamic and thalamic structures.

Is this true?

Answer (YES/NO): NO